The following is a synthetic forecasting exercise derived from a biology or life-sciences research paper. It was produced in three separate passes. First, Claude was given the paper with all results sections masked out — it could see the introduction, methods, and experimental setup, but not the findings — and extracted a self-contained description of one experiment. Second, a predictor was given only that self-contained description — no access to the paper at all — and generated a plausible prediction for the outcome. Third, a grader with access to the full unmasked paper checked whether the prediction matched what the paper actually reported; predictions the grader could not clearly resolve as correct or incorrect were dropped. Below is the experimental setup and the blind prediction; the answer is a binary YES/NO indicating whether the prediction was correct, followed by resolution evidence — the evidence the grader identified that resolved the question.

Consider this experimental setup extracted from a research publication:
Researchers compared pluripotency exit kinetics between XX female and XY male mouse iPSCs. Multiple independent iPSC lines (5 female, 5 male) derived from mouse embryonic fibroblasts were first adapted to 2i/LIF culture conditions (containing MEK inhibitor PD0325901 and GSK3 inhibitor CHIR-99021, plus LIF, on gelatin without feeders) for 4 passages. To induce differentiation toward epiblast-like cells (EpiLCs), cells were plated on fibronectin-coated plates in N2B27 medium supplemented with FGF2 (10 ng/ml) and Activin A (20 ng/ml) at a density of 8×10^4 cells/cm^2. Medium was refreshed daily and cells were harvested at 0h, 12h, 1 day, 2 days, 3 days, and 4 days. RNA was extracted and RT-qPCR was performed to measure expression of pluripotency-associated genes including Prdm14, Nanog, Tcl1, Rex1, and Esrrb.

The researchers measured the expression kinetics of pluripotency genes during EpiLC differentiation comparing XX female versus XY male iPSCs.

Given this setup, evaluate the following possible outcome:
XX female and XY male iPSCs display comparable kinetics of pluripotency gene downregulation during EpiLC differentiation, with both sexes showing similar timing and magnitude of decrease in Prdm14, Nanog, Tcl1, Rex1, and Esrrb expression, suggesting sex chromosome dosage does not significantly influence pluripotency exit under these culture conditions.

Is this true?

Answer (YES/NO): NO